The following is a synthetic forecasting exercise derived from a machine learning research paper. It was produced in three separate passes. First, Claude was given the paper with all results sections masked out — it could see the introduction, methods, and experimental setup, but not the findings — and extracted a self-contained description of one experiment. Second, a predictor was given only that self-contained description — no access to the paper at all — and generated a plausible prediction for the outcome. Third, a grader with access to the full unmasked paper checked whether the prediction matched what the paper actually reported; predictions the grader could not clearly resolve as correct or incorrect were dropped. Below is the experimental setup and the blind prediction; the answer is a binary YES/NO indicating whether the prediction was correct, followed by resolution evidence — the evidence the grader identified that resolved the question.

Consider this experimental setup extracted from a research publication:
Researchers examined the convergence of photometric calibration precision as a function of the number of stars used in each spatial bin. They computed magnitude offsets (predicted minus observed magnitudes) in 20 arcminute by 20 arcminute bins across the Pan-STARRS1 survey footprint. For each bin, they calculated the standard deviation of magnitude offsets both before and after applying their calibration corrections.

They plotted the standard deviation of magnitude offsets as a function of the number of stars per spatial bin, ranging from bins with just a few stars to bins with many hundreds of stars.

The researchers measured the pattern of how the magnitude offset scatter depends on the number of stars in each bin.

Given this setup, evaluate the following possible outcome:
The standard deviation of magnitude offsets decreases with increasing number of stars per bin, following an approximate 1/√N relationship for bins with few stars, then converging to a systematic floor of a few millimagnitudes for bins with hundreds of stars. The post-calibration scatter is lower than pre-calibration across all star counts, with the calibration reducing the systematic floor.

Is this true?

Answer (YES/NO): NO